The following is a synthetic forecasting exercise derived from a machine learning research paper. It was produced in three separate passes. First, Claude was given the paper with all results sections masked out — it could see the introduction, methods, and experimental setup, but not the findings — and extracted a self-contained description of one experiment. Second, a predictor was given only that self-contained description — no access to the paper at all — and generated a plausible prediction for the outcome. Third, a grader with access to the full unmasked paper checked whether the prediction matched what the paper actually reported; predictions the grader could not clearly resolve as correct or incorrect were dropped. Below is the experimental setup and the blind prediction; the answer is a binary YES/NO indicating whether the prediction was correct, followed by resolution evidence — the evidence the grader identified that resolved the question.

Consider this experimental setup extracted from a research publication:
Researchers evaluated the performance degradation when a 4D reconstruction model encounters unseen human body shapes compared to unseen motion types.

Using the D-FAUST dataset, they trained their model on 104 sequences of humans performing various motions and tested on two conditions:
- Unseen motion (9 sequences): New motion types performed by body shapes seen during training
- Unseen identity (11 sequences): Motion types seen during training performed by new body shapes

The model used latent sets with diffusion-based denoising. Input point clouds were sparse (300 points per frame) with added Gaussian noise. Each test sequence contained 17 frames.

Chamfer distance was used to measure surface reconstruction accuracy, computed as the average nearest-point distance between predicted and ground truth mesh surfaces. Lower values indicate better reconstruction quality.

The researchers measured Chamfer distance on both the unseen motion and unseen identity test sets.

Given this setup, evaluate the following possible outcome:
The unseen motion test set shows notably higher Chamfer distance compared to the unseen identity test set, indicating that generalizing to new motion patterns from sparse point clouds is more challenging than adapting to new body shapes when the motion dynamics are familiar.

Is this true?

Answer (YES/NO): NO